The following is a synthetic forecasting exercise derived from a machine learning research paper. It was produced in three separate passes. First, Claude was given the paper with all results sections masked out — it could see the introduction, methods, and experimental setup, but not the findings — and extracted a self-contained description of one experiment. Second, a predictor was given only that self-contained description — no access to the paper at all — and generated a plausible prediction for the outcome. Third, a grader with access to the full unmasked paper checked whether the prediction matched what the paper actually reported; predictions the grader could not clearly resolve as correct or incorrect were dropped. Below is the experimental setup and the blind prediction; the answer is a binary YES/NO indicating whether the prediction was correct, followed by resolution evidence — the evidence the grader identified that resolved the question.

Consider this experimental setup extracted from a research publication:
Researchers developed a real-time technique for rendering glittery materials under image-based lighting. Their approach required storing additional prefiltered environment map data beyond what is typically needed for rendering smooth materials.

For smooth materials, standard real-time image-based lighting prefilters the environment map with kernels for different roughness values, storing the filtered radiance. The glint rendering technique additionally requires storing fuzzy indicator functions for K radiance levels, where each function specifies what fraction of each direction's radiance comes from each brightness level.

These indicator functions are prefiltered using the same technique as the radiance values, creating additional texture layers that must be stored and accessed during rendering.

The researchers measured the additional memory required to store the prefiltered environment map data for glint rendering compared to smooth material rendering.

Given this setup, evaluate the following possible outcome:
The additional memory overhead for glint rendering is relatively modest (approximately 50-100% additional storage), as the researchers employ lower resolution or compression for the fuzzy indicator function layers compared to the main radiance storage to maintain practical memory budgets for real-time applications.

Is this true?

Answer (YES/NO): NO